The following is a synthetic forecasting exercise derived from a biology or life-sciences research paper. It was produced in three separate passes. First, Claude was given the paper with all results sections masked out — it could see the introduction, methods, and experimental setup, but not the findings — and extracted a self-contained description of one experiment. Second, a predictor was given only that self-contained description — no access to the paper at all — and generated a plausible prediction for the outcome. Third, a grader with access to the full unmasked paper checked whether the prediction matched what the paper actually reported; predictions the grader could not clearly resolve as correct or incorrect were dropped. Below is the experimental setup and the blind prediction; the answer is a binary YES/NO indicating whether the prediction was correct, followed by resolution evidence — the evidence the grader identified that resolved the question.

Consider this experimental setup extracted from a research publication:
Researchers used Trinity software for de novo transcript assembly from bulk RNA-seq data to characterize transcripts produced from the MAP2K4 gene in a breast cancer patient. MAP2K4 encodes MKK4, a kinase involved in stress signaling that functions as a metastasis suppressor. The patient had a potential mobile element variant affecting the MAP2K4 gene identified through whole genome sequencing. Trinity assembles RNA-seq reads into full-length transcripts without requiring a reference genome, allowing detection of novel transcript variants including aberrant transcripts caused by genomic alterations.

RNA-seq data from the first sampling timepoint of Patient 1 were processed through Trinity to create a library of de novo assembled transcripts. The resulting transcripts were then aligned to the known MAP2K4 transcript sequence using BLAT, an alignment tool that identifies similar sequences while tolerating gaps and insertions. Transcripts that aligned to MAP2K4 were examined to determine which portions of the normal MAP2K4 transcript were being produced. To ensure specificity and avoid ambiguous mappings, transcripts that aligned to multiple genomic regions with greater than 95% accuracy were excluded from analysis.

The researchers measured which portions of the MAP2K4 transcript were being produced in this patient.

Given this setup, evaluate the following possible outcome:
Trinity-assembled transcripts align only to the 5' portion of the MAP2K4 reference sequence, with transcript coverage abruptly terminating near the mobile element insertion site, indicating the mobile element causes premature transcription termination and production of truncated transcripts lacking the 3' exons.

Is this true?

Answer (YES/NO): NO